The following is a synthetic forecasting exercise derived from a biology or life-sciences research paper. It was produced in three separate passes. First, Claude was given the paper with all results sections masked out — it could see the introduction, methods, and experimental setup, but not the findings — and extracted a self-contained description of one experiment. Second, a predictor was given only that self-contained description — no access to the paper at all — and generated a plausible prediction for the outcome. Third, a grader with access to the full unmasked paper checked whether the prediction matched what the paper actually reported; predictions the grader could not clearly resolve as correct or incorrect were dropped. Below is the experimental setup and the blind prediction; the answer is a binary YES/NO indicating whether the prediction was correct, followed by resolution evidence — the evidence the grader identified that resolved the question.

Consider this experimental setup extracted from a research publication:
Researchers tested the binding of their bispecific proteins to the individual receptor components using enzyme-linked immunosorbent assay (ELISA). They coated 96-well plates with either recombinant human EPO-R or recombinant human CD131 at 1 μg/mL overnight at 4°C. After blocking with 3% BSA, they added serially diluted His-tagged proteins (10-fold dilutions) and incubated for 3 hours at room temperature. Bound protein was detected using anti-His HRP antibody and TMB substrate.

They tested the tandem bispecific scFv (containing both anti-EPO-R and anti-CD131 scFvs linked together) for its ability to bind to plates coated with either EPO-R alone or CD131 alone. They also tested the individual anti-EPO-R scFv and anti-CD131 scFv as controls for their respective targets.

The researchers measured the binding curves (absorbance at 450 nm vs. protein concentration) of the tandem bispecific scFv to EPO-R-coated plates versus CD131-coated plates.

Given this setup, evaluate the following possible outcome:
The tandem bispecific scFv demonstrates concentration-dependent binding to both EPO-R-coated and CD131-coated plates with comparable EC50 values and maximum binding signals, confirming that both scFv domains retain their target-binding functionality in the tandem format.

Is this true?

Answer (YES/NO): YES